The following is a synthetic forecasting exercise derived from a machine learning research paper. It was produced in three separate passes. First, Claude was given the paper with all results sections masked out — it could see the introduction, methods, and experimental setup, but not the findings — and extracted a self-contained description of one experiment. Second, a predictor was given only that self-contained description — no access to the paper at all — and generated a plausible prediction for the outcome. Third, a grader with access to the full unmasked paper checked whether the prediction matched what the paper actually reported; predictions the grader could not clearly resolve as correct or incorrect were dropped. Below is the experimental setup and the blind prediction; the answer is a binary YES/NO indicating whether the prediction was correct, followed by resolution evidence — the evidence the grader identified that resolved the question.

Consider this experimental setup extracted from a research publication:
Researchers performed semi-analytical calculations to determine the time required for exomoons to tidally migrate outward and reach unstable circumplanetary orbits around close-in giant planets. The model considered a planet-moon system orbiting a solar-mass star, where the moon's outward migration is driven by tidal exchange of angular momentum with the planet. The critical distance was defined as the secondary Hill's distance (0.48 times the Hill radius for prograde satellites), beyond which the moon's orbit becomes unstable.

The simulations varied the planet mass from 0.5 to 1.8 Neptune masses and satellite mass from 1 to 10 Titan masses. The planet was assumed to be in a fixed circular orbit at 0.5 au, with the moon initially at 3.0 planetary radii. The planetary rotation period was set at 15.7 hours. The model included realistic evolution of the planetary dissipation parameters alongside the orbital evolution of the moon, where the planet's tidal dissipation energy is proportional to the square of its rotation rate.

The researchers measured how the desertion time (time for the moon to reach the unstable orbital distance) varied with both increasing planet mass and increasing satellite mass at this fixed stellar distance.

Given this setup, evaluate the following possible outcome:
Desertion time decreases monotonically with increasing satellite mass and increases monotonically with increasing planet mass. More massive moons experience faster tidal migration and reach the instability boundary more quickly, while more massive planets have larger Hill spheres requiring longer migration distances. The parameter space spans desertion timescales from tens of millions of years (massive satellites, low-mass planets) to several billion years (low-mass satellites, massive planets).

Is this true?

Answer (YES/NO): NO